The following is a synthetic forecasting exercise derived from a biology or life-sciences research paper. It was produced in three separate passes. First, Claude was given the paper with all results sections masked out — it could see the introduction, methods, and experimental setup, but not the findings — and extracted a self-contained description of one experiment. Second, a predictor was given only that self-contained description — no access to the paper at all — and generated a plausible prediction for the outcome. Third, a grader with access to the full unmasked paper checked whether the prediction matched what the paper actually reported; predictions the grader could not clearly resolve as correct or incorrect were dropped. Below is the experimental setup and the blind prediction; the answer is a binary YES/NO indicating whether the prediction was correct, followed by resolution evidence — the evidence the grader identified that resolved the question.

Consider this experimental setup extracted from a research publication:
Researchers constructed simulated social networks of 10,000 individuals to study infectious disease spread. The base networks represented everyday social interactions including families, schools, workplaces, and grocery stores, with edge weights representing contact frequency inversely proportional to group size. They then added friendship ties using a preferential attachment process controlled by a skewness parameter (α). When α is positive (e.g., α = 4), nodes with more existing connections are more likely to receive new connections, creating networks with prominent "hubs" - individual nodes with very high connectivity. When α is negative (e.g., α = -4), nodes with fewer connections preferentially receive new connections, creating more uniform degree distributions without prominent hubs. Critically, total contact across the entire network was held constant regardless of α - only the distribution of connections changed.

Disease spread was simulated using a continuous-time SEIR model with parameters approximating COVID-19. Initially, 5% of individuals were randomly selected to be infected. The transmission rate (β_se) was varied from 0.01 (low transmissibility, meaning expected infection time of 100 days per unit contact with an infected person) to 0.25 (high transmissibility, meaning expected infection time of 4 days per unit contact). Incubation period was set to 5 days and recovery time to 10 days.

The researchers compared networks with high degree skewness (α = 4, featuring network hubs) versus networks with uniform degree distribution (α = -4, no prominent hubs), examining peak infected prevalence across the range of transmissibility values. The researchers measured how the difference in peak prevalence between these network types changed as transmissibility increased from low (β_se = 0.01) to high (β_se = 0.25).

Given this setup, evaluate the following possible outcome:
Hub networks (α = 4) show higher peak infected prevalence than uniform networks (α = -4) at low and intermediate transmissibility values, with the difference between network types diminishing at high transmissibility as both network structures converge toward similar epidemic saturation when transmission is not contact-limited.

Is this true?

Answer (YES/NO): YES